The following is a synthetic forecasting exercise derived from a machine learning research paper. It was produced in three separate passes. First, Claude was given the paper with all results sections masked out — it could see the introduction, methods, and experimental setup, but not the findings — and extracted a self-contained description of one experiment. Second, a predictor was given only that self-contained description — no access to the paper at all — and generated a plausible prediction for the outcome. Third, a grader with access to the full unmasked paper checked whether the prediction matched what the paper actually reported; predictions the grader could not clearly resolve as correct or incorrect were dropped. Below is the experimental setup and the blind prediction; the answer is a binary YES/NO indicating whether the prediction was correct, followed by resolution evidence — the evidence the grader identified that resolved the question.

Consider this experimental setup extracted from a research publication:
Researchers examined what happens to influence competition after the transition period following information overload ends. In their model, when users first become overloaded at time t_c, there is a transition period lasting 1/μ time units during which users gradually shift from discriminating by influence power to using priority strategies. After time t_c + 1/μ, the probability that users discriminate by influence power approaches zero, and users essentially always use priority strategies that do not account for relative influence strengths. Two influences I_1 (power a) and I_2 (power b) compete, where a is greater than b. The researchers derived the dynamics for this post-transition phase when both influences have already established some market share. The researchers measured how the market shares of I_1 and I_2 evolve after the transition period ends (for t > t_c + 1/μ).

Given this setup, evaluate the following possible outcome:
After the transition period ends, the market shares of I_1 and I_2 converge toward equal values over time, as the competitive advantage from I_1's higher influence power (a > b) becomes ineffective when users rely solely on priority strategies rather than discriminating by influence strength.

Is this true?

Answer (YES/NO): NO